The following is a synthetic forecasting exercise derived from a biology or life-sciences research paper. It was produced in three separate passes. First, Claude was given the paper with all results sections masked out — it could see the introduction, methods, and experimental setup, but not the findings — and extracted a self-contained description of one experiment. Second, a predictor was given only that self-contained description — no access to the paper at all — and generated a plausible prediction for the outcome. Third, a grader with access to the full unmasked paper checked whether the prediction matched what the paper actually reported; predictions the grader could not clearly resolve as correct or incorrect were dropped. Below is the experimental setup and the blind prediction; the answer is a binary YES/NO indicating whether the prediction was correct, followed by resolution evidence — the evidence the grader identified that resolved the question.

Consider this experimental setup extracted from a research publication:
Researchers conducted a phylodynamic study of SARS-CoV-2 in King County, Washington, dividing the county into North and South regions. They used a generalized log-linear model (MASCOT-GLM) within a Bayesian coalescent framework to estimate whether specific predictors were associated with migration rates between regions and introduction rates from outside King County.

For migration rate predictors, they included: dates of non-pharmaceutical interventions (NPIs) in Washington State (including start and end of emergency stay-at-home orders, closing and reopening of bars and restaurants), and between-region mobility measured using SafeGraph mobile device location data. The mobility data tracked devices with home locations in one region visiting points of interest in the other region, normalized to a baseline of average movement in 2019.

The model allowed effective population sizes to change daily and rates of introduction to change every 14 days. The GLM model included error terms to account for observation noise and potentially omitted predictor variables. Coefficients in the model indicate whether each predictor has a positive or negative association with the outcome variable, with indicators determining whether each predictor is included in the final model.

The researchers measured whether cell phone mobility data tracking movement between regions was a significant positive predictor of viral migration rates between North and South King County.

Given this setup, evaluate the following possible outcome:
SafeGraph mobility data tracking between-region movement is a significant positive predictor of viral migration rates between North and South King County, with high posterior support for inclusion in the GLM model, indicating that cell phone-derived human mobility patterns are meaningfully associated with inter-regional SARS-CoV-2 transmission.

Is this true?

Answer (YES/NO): NO